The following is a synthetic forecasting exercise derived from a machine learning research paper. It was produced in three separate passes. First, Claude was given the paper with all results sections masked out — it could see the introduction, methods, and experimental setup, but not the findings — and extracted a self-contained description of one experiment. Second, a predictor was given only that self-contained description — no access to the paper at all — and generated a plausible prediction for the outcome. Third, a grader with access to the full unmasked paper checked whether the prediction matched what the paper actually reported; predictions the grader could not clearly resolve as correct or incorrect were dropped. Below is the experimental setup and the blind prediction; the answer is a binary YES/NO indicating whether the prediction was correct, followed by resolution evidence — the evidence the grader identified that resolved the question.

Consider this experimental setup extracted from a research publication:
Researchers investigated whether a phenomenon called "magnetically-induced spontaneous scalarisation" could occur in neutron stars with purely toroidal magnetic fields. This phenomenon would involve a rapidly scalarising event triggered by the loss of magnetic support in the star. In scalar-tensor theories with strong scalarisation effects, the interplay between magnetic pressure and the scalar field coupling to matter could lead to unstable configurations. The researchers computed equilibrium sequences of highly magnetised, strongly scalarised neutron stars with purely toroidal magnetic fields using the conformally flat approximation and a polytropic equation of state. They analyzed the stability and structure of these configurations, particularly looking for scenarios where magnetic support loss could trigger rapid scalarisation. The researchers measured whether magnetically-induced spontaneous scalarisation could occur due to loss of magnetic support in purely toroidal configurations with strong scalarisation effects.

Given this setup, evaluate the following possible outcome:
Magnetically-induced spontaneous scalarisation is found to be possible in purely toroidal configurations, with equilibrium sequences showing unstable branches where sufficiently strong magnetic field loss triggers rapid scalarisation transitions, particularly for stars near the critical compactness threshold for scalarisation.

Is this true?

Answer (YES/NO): YES